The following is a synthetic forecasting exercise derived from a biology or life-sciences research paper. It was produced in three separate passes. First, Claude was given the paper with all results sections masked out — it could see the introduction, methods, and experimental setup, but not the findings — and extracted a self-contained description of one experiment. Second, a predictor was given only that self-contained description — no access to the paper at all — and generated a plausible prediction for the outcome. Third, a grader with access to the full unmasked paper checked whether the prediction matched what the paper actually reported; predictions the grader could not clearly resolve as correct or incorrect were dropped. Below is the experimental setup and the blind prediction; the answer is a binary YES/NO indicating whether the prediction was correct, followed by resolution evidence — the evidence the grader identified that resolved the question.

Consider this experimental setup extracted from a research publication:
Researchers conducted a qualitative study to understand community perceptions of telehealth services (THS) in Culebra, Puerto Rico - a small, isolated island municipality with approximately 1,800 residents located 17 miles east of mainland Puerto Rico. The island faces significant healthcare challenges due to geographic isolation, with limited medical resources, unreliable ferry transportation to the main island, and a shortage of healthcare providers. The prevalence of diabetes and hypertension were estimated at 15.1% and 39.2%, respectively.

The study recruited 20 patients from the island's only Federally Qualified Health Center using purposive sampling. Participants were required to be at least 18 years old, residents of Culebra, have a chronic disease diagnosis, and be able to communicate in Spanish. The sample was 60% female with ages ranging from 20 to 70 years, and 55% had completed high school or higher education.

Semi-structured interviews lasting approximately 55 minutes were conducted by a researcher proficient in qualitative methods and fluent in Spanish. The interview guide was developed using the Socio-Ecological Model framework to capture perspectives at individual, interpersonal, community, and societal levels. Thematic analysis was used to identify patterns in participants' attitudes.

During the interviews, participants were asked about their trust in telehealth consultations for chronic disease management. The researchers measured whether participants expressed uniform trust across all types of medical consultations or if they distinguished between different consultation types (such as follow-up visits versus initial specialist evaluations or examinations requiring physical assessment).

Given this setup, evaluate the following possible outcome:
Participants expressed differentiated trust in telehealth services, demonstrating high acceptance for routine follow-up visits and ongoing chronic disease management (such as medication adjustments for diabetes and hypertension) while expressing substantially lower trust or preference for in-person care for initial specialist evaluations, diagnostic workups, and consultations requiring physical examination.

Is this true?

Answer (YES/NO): YES